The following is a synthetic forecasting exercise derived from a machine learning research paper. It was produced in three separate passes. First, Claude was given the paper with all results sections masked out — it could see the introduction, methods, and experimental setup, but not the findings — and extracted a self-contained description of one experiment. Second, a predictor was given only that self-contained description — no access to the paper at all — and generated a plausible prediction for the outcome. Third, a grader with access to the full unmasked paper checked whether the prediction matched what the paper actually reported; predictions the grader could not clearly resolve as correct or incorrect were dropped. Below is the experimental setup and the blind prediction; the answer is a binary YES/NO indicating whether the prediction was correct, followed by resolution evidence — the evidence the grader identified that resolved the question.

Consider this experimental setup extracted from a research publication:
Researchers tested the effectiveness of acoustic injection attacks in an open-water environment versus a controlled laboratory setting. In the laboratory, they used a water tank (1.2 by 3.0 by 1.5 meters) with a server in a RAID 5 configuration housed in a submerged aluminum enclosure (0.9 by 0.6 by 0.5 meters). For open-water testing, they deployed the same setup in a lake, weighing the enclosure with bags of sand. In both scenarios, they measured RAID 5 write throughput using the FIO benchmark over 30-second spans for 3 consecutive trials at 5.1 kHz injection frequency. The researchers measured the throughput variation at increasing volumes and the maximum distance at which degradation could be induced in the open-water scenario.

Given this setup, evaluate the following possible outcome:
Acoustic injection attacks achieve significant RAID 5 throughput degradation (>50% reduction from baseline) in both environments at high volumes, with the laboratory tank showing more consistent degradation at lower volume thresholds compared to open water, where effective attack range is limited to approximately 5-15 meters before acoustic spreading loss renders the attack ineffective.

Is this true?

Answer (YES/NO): NO